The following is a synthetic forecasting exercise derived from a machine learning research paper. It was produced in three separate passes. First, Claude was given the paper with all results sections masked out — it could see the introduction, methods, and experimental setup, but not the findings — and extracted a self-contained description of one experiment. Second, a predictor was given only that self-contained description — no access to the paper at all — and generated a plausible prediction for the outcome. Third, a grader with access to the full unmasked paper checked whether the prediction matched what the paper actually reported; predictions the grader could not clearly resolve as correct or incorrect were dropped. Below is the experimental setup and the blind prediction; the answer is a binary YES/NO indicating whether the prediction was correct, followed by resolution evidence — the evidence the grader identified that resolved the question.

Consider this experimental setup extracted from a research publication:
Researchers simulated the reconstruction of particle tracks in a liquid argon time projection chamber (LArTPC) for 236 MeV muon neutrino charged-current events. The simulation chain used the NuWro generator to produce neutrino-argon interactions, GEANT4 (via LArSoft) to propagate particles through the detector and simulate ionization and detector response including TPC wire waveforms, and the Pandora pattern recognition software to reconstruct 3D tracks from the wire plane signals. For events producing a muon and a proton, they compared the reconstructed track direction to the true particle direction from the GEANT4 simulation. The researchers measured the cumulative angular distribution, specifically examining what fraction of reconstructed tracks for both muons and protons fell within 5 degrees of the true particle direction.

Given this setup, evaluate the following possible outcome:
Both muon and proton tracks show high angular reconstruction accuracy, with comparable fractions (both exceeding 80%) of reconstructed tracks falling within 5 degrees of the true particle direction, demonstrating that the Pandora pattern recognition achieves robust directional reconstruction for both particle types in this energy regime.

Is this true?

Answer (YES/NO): NO